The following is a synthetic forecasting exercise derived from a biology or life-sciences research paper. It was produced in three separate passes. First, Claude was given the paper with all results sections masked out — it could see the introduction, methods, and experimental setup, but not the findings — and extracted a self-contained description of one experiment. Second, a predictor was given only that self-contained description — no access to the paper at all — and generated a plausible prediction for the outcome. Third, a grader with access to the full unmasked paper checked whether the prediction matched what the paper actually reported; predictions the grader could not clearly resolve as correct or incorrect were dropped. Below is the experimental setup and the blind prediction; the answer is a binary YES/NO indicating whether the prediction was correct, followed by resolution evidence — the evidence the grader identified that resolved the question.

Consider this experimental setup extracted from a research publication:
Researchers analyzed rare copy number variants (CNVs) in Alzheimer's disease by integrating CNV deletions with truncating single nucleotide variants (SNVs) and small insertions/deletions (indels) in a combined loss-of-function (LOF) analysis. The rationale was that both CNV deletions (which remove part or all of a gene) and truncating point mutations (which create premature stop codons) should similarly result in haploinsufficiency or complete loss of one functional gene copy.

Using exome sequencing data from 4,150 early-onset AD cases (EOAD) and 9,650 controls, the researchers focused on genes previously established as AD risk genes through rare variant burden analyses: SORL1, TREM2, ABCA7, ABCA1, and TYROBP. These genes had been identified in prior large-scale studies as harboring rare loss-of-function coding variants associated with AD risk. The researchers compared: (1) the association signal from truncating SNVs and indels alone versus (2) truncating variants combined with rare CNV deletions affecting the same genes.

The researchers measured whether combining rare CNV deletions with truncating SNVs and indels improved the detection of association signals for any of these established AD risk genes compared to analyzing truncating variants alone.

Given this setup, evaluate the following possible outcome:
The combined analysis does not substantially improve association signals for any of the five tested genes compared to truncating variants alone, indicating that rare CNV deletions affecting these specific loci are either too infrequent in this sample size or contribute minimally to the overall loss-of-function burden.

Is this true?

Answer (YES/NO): NO